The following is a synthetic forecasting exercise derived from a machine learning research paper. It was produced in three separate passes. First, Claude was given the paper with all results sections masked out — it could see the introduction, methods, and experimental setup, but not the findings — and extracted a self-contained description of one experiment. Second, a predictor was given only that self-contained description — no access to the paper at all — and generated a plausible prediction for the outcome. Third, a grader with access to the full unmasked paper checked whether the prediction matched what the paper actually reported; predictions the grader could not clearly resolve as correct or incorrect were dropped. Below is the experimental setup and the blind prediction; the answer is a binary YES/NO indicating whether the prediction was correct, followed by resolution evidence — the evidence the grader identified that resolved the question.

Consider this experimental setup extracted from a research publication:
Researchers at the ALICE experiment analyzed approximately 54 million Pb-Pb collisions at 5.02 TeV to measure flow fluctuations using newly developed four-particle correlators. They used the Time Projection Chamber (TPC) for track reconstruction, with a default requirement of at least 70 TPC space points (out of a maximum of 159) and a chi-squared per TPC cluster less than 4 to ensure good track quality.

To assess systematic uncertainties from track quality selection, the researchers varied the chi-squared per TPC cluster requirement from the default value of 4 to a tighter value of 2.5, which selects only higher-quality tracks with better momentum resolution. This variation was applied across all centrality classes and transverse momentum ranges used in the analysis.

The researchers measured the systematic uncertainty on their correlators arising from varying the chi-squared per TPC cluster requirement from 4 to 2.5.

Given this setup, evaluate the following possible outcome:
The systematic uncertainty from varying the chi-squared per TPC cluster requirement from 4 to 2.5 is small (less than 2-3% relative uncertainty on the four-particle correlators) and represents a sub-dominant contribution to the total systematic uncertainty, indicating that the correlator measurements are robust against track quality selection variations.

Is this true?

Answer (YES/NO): NO